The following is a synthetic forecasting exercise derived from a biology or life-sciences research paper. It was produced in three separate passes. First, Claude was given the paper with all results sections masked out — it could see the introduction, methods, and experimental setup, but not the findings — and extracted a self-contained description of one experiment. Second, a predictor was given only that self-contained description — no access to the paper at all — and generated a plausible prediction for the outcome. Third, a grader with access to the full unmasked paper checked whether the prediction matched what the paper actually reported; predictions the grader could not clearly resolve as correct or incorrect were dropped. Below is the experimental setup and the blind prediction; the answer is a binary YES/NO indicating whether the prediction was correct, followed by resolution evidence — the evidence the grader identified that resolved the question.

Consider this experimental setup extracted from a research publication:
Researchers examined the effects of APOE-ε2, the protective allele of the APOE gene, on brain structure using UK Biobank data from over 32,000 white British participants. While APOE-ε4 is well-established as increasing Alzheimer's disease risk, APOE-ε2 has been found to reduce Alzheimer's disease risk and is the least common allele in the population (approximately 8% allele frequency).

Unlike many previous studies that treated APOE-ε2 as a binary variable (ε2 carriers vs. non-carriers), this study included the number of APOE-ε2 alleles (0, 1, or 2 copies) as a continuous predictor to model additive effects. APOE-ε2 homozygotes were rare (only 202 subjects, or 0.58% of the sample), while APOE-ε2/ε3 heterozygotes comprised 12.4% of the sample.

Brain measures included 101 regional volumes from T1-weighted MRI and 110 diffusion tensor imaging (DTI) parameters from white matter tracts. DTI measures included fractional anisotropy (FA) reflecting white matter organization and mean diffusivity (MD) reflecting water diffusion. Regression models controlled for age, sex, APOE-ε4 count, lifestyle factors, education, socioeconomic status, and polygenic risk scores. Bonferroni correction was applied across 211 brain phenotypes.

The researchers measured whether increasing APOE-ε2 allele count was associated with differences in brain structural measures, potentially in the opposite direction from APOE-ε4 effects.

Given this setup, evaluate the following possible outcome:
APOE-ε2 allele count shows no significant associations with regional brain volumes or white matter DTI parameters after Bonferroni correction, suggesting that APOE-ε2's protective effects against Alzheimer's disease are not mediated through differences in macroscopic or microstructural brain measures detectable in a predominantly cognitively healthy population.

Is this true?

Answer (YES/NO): NO